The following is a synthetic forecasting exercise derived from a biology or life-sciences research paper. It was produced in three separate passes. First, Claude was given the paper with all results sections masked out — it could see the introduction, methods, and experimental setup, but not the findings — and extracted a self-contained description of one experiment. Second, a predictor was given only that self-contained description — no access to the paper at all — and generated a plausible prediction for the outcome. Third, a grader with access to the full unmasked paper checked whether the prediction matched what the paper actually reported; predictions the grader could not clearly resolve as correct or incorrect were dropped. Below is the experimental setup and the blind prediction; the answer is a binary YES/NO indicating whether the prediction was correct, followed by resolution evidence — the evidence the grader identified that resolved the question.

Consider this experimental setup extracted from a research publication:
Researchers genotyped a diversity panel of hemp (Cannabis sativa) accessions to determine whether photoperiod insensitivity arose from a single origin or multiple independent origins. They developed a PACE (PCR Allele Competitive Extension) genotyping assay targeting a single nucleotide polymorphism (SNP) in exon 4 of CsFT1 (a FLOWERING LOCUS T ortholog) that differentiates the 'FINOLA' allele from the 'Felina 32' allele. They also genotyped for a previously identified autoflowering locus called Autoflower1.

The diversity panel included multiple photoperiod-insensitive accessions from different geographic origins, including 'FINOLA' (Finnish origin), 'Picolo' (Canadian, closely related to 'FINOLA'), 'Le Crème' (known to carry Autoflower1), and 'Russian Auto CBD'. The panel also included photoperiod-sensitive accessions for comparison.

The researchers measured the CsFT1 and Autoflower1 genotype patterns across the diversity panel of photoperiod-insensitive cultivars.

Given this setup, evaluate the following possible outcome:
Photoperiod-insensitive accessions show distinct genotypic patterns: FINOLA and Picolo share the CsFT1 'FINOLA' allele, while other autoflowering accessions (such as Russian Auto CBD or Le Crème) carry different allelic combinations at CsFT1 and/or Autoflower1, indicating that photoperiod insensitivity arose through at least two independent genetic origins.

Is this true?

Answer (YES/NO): NO